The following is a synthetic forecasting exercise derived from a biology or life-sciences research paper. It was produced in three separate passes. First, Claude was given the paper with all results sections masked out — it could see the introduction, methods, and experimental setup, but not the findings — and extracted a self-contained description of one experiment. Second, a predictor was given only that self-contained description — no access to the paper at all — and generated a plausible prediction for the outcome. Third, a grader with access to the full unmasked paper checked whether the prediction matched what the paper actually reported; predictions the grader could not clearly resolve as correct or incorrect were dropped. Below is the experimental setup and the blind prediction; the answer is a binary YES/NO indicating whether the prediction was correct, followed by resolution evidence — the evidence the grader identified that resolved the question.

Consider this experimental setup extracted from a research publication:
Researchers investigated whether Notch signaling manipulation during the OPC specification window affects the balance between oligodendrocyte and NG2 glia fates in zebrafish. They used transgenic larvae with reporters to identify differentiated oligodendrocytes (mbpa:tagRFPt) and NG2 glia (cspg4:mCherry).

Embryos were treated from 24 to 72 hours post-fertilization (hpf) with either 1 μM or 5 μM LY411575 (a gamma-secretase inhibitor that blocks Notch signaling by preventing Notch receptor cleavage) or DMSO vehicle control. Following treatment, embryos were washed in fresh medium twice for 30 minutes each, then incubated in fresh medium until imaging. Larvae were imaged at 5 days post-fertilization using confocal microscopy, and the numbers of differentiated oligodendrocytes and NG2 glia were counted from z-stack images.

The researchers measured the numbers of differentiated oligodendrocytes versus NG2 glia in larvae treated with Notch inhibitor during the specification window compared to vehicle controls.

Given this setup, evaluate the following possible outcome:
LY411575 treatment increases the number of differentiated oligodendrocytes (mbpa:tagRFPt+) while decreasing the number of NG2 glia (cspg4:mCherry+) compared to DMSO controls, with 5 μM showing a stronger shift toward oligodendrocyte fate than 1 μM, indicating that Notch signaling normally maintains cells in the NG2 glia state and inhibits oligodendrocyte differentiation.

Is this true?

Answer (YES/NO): NO